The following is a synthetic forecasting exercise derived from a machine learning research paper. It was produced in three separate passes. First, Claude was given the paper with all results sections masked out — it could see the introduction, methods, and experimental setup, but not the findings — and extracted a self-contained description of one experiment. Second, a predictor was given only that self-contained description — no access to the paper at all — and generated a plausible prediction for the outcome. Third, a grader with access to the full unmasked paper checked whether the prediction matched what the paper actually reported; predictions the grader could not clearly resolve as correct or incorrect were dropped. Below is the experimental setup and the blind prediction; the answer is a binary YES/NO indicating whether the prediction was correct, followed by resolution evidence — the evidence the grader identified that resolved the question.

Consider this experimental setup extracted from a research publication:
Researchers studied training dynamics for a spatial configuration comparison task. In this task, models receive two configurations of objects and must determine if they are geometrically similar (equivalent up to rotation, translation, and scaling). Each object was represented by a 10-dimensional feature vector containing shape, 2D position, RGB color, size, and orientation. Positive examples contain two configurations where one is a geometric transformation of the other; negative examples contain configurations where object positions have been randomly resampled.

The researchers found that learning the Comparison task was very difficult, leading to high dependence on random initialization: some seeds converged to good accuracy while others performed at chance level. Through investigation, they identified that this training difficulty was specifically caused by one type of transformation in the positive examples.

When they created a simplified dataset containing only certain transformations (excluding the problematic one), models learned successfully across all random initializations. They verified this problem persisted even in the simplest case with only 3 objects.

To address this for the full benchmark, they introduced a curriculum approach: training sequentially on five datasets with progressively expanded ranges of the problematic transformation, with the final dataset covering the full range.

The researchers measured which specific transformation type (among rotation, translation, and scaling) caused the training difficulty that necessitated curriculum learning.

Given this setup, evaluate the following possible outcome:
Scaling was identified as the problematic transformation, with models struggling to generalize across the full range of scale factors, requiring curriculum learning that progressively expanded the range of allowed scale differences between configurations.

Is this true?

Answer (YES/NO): NO